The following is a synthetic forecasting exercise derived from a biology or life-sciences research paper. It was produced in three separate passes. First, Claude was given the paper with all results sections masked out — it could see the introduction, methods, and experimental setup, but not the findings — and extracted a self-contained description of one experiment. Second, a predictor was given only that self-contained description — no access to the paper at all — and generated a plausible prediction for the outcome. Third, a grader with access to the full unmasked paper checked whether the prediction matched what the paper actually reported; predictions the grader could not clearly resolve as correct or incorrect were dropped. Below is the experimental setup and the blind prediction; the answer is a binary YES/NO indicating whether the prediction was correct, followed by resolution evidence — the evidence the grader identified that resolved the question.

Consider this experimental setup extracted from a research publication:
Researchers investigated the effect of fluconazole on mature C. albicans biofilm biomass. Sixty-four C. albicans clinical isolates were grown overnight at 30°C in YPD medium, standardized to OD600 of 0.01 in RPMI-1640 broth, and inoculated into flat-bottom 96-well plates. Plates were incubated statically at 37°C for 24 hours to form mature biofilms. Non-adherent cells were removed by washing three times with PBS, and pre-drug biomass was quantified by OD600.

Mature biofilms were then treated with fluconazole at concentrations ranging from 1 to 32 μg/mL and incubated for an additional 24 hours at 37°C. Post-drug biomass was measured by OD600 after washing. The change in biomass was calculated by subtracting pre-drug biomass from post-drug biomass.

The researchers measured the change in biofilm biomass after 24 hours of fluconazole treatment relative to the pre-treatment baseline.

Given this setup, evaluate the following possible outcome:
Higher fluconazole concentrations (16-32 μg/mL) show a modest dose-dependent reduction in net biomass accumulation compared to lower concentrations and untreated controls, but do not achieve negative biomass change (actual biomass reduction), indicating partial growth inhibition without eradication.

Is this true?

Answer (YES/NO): NO